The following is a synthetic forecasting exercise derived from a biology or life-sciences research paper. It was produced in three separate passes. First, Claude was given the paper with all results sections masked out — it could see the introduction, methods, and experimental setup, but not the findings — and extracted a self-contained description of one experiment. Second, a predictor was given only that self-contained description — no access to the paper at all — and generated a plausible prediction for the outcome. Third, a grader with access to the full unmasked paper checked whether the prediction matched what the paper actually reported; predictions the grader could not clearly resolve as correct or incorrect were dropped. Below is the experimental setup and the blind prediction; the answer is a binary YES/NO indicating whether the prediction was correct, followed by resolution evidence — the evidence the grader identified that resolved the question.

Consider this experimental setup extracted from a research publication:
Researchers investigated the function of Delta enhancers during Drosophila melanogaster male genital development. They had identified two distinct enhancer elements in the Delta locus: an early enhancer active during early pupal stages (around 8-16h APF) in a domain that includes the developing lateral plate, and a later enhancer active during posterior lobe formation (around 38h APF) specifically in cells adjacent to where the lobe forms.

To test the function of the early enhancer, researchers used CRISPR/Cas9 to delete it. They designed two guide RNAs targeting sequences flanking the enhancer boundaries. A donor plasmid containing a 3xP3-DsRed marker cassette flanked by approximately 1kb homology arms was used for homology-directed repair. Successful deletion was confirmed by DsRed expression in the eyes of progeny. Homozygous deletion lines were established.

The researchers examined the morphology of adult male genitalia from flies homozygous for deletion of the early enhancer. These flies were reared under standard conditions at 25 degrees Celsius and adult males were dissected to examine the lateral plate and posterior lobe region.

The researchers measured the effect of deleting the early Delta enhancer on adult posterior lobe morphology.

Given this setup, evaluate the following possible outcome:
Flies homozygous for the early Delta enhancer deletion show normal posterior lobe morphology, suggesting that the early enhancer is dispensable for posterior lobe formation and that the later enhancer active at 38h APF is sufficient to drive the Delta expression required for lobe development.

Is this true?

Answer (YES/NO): YES